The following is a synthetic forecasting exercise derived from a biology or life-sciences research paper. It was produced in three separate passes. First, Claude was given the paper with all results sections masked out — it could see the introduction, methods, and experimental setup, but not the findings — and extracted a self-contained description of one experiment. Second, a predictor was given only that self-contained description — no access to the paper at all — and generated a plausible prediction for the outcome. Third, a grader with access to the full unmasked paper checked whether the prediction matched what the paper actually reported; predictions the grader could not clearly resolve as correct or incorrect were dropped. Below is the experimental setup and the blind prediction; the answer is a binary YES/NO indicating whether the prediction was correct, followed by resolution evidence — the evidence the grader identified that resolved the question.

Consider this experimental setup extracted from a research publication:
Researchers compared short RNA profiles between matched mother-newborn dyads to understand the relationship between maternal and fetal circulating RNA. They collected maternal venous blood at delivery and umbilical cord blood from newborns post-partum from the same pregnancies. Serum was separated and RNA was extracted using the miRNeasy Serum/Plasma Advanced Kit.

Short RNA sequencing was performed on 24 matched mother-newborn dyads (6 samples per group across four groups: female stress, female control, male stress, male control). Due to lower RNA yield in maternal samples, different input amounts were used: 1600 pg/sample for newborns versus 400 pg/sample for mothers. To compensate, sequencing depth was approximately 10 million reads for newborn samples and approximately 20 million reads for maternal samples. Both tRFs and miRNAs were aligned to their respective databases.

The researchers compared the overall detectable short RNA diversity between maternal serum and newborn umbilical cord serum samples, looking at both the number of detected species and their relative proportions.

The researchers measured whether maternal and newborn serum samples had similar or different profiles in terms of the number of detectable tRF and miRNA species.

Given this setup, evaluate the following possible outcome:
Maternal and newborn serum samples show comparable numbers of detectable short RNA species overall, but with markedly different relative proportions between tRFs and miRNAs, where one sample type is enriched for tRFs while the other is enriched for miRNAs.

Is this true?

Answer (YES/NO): NO